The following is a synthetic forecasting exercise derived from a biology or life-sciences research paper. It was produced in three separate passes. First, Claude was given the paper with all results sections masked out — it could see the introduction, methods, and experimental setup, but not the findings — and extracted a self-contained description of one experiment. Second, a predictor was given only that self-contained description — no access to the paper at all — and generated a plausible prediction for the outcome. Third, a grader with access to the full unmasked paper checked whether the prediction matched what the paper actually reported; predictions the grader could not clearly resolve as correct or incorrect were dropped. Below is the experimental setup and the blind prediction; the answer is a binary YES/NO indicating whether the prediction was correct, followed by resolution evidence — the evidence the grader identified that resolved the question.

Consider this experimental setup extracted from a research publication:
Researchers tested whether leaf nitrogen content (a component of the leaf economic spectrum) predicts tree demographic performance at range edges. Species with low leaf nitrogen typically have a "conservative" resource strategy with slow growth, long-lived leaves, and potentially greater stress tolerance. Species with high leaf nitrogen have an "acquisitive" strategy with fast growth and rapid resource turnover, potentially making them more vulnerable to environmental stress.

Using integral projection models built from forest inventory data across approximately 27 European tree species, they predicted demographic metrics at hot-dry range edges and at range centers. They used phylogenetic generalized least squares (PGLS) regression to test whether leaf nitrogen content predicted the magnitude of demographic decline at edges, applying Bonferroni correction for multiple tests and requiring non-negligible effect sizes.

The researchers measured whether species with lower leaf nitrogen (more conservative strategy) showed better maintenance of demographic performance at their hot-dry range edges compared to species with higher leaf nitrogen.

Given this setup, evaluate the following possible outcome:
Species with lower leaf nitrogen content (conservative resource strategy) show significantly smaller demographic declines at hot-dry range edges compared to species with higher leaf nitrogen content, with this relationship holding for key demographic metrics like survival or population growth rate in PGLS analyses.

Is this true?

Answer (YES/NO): YES